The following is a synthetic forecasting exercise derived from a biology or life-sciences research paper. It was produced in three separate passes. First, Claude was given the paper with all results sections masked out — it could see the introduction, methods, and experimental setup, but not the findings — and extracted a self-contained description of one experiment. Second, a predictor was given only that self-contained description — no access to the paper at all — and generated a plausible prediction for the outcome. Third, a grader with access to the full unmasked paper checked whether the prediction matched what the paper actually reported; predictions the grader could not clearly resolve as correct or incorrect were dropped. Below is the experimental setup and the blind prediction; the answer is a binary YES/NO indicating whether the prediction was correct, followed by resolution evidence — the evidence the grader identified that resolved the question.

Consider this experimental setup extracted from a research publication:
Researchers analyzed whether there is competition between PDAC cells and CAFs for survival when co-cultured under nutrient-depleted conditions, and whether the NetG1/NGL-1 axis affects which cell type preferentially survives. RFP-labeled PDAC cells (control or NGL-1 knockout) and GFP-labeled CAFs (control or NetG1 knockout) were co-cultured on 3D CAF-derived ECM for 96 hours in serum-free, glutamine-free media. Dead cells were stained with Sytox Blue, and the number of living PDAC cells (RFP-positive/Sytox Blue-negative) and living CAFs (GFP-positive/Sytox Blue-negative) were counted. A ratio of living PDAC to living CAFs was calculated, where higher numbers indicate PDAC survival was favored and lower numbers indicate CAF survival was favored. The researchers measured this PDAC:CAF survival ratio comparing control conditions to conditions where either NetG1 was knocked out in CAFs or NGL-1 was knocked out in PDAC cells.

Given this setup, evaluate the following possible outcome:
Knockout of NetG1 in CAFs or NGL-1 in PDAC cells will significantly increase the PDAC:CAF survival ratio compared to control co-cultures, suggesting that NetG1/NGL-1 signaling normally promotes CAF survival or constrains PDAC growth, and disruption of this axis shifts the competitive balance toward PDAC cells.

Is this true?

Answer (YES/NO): NO